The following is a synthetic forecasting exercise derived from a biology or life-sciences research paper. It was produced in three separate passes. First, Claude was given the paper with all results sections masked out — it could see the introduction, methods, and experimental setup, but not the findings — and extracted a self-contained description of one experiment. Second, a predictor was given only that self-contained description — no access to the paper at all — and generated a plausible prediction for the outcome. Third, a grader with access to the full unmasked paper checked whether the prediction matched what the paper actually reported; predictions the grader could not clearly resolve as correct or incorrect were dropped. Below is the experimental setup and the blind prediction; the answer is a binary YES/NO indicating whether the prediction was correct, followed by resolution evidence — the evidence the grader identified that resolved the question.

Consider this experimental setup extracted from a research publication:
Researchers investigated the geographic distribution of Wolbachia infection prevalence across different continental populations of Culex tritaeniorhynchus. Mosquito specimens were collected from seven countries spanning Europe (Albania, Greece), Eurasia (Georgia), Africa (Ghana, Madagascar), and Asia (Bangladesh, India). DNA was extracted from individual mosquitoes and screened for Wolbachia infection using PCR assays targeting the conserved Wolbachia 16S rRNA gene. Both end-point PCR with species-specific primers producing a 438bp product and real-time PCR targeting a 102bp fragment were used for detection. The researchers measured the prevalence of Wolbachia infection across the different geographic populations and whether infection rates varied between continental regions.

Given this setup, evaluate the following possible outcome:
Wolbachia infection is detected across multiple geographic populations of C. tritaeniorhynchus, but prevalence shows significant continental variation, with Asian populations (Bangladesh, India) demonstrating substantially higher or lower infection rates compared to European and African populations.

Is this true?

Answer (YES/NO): NO